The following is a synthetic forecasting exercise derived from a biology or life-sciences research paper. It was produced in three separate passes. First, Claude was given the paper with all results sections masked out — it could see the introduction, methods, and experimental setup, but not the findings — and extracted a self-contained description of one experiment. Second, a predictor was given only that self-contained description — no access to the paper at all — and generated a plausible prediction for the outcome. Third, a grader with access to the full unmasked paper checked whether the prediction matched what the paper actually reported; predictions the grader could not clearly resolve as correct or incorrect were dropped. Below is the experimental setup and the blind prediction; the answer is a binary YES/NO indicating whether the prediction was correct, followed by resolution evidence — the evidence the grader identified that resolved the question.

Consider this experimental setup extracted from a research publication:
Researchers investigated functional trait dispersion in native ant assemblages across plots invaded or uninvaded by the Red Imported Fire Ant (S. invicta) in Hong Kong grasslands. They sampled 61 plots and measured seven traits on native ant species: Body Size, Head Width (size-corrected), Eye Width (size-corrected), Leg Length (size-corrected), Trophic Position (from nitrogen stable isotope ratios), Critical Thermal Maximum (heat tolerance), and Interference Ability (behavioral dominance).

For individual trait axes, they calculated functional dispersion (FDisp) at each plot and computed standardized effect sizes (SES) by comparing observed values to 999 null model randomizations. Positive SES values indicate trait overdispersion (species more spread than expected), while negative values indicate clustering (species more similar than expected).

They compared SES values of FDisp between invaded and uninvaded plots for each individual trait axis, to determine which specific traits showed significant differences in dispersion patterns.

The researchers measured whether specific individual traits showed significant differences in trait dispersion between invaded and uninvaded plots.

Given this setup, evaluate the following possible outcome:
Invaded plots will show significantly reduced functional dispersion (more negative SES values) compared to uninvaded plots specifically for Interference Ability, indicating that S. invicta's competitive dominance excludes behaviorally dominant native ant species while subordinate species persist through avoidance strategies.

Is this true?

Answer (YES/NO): NO